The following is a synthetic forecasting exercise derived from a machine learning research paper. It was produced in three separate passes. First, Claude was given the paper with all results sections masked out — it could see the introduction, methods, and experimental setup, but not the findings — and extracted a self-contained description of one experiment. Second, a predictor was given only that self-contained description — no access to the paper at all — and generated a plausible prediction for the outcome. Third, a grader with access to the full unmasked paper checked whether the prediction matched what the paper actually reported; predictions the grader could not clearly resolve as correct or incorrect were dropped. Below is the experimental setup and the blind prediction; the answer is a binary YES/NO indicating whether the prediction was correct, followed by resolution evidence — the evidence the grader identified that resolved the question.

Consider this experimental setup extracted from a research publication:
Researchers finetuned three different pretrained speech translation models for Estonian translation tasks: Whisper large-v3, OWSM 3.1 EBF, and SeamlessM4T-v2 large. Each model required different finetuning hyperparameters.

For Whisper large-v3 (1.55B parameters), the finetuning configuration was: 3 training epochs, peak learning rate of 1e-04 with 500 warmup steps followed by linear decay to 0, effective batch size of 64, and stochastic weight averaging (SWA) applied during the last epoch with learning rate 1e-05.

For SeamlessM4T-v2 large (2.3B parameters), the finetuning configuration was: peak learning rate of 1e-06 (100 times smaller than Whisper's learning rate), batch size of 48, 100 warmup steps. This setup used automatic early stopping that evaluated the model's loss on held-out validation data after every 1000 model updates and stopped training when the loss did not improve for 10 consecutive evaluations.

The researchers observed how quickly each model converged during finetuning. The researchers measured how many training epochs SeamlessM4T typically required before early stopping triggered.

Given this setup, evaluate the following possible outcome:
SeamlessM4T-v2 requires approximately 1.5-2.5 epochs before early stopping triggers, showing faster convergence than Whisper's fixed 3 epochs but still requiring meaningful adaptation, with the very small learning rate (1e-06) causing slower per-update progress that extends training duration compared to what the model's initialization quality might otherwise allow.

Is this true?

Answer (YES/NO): NO